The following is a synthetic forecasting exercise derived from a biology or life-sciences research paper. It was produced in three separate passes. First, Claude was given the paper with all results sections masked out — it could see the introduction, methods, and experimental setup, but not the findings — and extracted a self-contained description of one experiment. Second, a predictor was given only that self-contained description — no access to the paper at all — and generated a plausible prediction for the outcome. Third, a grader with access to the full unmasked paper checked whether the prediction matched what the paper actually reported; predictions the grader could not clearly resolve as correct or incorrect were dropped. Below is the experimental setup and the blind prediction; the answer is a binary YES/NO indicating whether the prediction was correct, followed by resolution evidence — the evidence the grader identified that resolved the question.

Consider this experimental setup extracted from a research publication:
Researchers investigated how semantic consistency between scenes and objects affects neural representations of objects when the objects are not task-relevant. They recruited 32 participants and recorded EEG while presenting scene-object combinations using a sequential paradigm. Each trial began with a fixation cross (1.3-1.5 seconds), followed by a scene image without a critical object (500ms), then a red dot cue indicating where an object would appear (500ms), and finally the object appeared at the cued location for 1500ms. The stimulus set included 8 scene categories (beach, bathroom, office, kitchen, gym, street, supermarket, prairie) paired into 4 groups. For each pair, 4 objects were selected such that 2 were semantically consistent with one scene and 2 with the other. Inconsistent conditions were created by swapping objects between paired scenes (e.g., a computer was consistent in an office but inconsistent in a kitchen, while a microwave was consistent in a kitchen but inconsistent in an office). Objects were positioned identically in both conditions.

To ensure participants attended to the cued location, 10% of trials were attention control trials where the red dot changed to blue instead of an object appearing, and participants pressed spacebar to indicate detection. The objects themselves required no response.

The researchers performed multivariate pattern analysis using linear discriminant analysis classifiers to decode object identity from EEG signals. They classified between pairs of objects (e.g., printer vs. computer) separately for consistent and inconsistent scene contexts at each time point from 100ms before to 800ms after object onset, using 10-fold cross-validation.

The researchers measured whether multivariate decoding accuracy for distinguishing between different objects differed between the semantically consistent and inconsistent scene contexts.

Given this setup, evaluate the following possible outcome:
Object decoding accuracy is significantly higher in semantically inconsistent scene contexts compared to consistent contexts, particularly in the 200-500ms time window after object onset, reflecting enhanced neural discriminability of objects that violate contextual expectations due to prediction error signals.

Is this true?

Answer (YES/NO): NO